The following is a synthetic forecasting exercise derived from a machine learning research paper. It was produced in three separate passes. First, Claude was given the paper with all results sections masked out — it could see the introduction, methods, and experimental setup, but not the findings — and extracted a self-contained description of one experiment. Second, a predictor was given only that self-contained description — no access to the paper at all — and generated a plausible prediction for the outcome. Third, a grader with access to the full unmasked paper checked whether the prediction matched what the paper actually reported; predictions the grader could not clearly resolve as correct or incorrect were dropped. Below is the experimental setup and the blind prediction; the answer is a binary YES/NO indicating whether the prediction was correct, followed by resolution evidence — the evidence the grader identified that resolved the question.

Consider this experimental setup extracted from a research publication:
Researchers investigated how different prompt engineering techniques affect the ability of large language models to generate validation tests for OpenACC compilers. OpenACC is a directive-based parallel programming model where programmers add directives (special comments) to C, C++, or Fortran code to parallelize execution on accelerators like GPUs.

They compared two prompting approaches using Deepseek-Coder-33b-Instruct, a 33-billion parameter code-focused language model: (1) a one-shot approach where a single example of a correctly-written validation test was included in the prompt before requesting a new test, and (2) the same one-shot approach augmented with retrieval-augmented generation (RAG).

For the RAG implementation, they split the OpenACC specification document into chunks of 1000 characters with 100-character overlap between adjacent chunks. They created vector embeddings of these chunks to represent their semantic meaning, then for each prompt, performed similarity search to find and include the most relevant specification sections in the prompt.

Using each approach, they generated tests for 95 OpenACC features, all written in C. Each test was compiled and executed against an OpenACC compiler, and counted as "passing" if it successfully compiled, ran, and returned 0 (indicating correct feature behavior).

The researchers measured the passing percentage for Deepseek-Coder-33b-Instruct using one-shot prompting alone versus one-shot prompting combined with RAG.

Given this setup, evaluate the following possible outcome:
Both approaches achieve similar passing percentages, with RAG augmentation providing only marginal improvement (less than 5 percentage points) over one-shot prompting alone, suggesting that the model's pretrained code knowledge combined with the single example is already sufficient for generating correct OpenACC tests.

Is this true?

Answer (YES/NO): NO